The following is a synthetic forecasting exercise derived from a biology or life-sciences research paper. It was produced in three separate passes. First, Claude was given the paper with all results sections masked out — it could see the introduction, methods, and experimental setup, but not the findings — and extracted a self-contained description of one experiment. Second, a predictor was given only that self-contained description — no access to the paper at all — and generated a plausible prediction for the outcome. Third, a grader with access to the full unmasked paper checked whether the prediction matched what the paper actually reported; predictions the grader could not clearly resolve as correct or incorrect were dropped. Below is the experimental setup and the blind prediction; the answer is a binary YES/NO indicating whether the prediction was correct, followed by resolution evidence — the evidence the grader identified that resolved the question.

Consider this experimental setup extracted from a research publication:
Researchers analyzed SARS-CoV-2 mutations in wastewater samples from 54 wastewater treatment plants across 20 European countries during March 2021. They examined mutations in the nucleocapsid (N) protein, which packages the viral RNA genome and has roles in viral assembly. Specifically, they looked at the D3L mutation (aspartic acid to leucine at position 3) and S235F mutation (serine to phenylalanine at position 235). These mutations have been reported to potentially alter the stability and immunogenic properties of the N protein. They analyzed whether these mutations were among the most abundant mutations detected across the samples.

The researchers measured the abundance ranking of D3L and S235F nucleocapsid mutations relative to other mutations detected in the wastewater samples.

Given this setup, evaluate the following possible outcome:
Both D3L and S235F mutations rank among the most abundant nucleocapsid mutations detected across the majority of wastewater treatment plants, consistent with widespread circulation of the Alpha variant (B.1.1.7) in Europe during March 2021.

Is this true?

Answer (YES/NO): YES